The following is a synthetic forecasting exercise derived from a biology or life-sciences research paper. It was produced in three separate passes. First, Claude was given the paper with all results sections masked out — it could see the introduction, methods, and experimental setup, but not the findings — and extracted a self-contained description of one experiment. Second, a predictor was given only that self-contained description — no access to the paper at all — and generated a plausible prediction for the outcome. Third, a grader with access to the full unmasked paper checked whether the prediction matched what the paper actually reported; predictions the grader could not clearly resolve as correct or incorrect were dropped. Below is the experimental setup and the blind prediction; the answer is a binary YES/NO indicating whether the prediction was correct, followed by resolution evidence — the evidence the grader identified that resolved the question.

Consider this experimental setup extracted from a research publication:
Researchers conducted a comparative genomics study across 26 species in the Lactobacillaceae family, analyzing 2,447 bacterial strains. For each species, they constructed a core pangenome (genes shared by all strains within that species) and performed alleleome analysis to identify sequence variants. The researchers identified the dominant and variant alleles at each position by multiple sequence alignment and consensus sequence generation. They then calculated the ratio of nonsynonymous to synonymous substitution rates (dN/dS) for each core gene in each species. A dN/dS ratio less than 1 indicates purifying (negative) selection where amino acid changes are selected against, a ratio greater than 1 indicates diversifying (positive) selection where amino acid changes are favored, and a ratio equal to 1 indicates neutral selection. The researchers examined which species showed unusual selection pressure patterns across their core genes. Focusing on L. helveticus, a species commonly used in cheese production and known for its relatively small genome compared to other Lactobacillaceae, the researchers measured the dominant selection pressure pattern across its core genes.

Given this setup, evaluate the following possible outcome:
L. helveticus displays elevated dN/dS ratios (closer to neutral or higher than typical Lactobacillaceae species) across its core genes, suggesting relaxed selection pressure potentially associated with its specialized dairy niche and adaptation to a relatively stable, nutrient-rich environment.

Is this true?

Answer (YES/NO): NO